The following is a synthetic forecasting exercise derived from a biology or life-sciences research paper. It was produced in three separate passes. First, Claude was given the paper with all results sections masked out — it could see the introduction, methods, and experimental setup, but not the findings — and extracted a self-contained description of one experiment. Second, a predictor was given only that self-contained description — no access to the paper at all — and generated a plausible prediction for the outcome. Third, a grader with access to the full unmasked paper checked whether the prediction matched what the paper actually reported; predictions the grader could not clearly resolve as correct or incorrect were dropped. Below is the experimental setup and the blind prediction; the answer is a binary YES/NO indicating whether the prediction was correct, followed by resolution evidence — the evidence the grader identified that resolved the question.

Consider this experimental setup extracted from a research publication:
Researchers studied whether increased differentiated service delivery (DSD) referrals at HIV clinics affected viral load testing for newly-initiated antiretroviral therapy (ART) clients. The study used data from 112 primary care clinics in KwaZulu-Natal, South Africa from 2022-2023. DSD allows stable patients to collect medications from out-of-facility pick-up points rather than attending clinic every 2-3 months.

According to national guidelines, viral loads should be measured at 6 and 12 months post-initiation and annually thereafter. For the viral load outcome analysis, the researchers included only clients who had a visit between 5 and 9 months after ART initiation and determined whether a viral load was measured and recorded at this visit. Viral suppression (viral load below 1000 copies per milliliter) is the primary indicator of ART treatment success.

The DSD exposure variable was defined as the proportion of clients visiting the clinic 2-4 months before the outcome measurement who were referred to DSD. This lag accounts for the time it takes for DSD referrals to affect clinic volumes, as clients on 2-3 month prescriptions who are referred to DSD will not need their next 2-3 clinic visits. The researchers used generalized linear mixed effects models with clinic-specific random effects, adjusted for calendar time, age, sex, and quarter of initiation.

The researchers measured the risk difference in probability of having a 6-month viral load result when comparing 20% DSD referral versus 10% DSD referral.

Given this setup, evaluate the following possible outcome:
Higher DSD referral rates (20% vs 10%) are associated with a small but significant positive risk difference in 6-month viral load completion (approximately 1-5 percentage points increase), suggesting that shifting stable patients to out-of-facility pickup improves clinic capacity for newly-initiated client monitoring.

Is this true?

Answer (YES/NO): YES